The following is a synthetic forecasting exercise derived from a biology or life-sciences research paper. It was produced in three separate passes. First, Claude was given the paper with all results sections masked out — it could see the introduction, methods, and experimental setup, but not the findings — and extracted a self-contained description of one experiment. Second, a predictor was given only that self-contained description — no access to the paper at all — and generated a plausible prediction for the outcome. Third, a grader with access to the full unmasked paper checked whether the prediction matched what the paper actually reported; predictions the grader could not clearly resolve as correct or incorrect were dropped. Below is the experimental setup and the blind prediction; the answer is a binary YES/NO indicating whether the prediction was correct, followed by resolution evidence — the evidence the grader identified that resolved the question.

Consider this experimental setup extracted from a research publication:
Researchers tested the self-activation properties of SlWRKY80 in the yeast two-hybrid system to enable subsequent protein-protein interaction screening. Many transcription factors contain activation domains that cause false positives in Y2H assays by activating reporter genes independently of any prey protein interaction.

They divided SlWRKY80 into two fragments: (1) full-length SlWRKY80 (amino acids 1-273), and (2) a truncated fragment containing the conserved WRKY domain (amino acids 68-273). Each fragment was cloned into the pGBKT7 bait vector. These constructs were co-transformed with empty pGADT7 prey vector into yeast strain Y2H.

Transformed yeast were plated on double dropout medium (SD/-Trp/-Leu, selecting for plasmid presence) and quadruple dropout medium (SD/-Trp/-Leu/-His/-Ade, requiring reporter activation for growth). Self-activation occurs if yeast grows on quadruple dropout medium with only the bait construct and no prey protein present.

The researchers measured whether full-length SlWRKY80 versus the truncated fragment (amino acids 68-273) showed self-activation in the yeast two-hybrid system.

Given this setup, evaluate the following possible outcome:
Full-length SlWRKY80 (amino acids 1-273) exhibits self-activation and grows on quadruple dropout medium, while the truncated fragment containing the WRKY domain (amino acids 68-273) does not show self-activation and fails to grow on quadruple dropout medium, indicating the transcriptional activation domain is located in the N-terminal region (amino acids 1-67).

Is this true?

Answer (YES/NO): YES